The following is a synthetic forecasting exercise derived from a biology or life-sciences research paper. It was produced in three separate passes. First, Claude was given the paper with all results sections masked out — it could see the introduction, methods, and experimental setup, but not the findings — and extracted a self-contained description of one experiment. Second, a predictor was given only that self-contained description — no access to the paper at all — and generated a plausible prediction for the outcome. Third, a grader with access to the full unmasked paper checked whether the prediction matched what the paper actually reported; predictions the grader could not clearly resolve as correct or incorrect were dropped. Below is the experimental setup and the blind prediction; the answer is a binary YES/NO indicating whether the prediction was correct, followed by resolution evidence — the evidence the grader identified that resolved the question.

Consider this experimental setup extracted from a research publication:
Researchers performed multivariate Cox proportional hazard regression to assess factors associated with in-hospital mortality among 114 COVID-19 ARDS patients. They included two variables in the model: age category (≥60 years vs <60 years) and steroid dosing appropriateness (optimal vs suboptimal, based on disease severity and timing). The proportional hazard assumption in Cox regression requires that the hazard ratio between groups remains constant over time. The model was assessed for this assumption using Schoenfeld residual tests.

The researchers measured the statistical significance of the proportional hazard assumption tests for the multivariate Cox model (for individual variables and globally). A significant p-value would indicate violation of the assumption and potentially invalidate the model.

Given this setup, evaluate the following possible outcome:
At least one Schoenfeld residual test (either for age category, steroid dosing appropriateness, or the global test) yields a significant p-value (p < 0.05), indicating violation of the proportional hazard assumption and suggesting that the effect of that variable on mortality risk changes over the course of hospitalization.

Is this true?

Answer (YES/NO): NO